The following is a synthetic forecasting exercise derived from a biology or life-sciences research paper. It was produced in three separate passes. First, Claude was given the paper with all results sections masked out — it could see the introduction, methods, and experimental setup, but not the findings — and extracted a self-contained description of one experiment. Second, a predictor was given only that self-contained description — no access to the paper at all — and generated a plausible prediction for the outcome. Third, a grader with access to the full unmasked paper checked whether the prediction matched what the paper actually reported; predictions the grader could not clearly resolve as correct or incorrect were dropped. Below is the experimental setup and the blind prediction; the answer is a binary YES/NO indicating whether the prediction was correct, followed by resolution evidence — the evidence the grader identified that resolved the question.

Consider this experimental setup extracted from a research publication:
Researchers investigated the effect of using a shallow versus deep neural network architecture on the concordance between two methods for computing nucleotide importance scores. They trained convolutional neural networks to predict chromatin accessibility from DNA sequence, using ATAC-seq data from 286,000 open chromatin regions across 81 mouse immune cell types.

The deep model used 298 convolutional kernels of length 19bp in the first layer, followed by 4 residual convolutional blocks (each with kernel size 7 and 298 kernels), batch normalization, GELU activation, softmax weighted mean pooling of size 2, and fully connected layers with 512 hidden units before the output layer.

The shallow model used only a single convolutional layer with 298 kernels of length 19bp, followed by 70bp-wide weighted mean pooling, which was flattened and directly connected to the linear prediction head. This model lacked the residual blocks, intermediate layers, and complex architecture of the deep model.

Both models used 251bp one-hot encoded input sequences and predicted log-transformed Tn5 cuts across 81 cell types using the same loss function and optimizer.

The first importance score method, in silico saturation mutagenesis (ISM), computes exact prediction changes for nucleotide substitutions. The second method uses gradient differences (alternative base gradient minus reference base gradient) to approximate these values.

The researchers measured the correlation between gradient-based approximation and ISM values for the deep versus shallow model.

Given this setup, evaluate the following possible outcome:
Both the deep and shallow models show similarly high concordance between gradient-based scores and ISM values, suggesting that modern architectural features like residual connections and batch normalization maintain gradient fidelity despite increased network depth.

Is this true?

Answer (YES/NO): YES